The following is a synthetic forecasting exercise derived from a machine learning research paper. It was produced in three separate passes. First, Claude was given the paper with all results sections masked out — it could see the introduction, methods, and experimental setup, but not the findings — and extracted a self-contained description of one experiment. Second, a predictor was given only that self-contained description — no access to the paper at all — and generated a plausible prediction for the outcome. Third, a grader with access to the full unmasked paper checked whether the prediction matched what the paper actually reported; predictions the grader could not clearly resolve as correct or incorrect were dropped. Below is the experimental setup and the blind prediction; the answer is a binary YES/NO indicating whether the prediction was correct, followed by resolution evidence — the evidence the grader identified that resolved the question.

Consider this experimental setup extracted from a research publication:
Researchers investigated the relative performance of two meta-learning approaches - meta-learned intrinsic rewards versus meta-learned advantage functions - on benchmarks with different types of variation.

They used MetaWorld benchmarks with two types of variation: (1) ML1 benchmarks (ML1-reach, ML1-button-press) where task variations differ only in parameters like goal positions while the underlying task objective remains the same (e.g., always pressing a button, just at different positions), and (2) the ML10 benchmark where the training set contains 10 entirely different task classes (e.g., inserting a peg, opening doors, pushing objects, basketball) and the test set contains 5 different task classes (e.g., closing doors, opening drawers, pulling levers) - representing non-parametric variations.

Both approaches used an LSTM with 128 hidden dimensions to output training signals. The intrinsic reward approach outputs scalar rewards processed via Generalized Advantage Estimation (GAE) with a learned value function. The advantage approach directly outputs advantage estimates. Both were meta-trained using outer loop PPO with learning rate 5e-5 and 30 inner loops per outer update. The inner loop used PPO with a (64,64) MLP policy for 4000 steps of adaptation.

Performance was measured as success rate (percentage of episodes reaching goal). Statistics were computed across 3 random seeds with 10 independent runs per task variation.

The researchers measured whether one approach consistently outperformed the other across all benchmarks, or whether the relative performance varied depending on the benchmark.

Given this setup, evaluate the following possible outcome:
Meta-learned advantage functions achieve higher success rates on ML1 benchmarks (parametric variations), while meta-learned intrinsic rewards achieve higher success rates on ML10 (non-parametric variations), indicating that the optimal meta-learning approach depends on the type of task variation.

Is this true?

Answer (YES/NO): NO